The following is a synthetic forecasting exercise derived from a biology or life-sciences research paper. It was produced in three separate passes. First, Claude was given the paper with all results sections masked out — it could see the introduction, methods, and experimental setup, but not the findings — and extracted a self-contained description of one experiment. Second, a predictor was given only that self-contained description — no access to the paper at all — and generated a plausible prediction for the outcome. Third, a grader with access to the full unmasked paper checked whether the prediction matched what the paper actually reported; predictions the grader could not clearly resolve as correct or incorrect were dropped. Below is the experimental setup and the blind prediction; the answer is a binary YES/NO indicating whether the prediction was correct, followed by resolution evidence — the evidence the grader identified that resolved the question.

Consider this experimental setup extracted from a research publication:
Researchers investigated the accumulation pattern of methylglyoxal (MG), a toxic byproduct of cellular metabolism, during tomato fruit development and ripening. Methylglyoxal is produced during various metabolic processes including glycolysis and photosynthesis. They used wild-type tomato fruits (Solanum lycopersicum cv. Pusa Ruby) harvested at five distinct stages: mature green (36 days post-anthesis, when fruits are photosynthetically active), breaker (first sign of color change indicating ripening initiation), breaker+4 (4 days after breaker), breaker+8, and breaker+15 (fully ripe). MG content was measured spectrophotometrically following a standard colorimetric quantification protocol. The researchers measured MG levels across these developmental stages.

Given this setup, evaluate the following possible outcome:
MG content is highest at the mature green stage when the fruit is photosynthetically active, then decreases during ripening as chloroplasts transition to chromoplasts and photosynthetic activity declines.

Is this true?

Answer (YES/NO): YES